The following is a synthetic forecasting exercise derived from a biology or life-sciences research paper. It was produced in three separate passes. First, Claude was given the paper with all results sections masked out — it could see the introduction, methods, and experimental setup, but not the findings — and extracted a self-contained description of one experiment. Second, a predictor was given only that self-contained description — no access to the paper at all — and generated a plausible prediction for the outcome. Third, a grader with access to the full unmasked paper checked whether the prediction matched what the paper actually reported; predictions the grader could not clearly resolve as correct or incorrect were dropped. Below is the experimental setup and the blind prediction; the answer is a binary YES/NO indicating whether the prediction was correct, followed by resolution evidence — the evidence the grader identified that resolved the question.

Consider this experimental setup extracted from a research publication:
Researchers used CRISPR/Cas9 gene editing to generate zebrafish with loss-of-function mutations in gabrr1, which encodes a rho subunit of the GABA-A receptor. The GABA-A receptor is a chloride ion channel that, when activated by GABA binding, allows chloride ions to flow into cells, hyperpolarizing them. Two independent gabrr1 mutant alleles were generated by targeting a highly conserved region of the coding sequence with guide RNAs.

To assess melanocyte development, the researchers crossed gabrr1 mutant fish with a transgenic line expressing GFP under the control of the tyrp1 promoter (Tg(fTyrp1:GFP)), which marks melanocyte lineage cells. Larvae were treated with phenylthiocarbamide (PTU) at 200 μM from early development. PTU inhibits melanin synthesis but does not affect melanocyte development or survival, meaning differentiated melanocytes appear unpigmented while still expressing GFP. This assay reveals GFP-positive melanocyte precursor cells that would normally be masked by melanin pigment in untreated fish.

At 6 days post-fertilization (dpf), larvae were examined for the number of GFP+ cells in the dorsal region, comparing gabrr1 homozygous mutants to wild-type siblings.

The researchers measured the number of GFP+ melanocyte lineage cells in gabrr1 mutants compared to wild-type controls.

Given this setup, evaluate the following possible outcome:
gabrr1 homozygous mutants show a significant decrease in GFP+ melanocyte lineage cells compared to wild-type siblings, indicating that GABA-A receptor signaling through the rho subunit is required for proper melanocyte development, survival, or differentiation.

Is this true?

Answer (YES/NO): NO